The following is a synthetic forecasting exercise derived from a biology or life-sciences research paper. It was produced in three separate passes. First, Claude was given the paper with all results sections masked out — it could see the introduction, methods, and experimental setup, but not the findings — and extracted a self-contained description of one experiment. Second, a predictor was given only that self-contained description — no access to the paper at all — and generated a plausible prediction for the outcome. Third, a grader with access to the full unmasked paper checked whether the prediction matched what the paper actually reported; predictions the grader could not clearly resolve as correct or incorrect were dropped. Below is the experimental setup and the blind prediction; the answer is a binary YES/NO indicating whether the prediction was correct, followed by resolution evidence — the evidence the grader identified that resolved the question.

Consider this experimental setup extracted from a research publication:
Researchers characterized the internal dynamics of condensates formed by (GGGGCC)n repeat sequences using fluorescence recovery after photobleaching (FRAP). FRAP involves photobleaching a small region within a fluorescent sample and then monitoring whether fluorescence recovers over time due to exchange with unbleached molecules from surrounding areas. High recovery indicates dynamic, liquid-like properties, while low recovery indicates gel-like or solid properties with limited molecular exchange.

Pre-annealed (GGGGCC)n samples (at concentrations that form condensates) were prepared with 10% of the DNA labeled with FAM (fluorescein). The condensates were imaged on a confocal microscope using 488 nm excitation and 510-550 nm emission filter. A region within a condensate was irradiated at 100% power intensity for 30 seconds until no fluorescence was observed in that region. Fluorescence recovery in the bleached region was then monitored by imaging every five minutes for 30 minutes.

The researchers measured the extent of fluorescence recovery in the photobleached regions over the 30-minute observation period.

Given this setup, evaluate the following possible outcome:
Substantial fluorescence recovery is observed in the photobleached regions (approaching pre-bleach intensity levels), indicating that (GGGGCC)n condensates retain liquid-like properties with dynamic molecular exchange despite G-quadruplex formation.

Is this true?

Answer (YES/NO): NO